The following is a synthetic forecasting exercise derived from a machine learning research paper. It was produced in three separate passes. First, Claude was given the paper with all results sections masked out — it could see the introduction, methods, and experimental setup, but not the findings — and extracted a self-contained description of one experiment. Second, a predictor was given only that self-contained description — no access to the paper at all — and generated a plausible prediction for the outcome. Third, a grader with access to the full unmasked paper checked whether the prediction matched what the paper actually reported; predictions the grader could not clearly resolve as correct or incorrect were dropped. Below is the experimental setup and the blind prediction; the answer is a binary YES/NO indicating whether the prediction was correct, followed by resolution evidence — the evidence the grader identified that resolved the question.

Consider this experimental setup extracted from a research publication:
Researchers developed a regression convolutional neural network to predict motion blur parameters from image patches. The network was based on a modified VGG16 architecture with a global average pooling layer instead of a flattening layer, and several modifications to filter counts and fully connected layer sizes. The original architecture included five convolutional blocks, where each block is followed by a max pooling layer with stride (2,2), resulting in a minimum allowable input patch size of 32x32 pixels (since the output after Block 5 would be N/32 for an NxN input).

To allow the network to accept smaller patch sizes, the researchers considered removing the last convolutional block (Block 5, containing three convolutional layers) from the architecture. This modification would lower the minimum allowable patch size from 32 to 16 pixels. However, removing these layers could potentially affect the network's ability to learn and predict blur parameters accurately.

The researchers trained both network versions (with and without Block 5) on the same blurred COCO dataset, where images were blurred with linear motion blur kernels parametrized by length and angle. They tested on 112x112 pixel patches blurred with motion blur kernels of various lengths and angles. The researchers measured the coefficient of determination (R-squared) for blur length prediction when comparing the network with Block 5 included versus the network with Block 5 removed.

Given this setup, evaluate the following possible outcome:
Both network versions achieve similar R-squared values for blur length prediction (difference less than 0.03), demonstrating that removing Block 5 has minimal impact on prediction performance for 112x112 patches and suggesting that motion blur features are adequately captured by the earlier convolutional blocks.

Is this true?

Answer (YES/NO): YES